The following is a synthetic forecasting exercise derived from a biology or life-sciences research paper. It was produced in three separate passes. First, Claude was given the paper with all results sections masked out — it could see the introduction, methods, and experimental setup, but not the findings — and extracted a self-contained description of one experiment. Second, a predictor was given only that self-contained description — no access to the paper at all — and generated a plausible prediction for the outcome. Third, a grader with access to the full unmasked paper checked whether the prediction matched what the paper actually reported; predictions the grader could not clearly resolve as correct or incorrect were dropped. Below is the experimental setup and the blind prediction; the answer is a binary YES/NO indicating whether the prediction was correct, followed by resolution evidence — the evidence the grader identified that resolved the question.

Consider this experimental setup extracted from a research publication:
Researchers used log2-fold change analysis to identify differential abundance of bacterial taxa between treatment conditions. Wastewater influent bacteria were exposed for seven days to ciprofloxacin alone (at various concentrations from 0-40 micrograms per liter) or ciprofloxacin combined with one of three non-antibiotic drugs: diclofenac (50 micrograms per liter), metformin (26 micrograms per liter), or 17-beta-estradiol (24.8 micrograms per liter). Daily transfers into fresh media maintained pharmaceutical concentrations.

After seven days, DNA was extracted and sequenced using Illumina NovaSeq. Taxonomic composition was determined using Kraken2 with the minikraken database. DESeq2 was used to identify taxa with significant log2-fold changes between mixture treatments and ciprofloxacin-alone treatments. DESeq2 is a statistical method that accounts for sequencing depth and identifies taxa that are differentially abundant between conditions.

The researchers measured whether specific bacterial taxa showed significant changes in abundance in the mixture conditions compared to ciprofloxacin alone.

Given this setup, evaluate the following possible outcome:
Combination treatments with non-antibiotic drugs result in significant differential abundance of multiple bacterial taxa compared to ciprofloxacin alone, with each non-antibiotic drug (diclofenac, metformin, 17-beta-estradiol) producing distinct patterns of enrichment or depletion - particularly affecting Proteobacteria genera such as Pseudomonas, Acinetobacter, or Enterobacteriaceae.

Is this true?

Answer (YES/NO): NO